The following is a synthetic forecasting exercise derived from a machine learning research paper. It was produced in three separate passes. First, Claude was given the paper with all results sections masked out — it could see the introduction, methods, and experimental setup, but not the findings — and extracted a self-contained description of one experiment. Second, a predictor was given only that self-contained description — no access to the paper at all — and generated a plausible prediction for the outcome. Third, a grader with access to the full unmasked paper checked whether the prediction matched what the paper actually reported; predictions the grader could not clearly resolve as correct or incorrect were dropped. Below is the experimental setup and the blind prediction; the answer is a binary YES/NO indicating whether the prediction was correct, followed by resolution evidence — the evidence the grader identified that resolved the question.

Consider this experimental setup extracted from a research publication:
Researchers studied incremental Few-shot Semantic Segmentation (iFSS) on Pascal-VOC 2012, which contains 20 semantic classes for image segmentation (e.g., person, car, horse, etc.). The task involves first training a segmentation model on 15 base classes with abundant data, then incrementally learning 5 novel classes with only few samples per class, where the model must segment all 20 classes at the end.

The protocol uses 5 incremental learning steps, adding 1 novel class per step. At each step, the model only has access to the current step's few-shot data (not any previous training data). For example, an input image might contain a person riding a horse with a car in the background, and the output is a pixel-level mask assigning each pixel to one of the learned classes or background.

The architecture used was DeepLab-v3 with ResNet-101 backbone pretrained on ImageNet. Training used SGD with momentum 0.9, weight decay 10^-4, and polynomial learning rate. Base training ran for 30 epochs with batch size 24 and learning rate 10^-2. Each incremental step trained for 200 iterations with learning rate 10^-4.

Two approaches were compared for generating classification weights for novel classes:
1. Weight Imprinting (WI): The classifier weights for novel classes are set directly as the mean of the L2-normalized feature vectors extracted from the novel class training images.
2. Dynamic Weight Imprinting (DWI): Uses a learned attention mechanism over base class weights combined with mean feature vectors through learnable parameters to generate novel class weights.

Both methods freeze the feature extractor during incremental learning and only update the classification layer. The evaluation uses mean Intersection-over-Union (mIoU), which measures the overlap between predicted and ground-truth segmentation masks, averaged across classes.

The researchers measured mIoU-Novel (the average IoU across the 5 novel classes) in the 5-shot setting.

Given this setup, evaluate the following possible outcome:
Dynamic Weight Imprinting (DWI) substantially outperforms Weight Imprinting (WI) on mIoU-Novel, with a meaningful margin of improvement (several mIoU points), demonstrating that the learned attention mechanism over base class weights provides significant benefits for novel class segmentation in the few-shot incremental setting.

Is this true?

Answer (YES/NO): YES